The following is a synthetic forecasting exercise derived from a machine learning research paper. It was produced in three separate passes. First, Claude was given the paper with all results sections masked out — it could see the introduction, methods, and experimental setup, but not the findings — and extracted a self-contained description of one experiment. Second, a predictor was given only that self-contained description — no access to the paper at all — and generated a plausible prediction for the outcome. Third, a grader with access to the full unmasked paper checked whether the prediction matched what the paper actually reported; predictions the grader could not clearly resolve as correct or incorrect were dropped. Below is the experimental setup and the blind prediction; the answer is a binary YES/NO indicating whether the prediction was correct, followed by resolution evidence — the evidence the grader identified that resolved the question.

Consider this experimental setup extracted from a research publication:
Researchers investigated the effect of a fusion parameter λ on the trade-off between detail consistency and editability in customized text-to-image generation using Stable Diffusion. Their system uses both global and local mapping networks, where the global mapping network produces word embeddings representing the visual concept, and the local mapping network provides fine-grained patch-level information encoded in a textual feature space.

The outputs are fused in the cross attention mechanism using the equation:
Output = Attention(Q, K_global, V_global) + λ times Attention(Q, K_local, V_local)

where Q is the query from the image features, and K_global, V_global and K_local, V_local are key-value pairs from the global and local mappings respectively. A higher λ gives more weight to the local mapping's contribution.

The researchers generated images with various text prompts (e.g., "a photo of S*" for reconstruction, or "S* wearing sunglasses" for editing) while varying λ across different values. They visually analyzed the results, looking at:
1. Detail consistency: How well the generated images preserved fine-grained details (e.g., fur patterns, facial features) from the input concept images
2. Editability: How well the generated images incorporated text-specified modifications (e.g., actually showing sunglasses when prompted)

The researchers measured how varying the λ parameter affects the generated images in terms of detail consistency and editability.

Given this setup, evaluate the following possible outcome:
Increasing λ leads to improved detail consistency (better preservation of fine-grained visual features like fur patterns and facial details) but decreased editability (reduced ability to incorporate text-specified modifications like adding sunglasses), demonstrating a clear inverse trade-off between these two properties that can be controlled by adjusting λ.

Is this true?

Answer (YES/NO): YES